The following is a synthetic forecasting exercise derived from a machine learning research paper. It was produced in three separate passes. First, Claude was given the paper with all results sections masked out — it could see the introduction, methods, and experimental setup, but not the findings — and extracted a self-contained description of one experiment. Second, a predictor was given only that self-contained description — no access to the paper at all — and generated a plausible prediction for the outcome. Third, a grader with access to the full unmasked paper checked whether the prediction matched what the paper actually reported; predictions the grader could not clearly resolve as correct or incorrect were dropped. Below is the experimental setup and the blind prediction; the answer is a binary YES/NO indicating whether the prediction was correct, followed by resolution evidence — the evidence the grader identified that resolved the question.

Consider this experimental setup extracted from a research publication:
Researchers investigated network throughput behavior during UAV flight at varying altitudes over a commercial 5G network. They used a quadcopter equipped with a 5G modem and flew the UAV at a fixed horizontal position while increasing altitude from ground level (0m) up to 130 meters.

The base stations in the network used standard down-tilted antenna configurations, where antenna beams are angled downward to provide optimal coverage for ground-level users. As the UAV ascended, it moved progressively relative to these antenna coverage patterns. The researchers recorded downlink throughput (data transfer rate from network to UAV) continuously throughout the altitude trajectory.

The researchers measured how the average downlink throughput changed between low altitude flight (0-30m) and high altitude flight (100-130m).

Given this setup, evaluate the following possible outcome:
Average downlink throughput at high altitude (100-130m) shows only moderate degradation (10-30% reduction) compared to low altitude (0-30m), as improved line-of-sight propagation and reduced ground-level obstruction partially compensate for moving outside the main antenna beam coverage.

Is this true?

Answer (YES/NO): NO